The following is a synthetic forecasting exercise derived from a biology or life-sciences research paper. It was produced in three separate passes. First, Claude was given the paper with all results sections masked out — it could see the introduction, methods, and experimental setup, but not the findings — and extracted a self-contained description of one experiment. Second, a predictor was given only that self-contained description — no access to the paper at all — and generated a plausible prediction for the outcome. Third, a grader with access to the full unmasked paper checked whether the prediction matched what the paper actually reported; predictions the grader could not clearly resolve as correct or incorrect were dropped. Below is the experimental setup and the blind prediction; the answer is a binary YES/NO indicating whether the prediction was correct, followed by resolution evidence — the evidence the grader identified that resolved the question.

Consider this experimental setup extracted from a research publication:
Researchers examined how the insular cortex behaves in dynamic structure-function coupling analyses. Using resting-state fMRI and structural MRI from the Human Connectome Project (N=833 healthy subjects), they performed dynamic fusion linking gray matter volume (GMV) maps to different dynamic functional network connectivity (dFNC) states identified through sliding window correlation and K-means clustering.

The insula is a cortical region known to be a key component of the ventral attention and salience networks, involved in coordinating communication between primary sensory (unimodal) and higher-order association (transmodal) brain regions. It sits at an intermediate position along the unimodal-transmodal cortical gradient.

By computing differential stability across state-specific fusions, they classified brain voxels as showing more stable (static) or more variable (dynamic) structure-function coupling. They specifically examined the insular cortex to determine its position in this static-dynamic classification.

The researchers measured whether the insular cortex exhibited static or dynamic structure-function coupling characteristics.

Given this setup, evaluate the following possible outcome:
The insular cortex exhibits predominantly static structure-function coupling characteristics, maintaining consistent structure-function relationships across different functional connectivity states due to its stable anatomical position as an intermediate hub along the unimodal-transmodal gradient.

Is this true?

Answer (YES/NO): NO